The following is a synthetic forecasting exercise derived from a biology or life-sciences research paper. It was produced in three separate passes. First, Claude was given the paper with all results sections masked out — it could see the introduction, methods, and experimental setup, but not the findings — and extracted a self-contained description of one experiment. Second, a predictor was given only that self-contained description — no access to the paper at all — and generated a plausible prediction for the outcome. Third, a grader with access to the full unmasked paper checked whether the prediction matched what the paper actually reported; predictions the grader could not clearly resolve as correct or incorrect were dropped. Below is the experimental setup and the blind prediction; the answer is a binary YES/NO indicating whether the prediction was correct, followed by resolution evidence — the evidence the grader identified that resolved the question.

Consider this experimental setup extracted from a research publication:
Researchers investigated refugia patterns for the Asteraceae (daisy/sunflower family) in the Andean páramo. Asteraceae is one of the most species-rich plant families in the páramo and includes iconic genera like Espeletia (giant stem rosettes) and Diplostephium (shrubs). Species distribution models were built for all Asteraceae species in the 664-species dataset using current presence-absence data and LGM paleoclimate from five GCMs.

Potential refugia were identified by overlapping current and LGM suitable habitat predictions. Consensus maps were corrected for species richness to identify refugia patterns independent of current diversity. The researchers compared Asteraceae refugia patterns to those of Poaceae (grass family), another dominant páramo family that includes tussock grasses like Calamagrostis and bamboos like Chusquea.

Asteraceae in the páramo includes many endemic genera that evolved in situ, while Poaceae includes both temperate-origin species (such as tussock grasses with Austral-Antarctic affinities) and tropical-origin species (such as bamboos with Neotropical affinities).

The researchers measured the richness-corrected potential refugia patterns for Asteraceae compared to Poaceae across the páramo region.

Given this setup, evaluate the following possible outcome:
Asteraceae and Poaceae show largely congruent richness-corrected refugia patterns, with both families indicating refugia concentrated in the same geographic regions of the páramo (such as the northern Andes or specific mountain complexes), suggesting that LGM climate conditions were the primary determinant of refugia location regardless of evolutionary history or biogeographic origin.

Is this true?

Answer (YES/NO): NO